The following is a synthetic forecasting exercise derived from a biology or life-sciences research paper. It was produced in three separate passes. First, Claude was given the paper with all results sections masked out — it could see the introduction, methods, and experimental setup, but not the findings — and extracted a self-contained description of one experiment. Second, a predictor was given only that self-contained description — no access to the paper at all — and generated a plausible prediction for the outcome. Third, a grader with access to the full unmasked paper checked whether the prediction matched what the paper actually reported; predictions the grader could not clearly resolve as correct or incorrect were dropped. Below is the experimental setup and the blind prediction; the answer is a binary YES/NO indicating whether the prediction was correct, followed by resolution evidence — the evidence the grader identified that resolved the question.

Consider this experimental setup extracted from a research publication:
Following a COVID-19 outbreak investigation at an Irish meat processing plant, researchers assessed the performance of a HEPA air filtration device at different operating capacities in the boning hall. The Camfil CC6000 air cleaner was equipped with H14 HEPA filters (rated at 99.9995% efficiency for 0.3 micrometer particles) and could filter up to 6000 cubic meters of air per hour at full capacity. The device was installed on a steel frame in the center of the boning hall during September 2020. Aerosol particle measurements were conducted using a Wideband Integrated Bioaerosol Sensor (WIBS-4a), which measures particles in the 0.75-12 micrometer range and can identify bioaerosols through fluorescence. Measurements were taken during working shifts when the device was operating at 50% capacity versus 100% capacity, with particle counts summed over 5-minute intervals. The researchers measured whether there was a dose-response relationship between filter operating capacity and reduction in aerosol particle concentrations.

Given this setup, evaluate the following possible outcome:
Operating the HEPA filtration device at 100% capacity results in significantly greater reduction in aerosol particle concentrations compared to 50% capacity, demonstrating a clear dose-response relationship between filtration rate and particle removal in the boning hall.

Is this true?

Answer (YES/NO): NO